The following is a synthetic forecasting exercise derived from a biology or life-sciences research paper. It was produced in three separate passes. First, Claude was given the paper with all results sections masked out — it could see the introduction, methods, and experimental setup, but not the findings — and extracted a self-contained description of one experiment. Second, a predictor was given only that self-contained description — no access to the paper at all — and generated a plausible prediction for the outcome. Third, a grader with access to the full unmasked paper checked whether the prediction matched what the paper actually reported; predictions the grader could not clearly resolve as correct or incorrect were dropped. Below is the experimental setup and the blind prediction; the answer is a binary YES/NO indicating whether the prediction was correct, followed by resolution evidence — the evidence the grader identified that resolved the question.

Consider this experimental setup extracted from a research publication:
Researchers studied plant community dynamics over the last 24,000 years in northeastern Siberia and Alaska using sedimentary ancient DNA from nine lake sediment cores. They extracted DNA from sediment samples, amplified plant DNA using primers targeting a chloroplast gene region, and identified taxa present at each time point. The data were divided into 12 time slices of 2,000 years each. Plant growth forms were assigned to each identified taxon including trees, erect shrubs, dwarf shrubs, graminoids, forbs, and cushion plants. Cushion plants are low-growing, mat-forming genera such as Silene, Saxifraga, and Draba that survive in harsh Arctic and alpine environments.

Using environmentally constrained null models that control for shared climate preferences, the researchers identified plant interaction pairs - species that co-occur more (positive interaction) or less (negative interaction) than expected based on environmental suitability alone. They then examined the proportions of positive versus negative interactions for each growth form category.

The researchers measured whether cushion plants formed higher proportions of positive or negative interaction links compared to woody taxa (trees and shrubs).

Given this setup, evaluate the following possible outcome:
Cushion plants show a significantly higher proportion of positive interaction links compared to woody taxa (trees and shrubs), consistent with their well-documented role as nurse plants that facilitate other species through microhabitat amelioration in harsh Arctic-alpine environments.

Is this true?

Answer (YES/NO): YES